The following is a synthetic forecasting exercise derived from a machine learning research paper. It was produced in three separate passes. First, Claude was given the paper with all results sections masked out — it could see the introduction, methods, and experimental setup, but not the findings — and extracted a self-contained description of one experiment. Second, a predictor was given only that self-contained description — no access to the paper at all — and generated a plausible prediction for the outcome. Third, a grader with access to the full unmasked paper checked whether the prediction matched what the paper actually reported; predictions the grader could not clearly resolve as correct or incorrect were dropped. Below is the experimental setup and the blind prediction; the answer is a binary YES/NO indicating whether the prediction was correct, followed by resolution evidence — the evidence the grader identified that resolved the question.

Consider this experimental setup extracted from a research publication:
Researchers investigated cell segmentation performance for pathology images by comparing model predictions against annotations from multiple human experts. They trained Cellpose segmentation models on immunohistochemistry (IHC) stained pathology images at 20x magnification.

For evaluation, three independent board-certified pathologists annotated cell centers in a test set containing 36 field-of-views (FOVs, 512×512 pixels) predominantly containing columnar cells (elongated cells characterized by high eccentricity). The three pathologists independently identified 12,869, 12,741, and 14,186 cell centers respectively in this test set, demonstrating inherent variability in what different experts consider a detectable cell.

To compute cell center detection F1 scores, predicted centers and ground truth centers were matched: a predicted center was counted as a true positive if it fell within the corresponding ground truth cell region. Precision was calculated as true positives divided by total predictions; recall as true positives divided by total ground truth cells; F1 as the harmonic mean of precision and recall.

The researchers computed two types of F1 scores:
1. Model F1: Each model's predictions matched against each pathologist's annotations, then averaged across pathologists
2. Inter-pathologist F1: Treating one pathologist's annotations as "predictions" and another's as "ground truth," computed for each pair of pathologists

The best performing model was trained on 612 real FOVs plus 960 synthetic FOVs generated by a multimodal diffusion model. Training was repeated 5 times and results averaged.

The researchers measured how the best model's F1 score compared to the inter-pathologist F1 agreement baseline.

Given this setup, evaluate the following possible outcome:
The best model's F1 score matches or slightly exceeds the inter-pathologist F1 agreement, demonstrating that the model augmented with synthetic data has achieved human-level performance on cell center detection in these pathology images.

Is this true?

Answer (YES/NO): NO